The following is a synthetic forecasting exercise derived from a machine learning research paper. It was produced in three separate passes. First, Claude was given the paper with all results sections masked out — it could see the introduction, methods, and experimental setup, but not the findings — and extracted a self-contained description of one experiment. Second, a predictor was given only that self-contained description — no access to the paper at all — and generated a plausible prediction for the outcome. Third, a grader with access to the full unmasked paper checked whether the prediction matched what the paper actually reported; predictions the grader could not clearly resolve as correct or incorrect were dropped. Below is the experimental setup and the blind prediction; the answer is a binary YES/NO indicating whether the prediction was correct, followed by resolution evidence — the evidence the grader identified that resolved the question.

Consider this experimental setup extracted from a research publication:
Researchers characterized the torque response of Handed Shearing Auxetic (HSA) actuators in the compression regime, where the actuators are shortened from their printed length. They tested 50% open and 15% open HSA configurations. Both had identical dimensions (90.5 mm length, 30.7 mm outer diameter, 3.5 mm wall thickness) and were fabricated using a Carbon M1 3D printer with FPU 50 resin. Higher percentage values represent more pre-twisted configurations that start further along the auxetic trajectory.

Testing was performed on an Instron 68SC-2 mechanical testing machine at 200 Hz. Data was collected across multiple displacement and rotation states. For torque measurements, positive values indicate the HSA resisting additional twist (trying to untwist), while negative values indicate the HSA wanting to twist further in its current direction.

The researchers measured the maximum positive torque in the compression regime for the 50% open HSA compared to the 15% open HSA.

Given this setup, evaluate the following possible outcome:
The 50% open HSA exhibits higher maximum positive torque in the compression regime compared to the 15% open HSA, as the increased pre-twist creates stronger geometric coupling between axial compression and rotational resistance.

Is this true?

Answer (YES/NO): YES